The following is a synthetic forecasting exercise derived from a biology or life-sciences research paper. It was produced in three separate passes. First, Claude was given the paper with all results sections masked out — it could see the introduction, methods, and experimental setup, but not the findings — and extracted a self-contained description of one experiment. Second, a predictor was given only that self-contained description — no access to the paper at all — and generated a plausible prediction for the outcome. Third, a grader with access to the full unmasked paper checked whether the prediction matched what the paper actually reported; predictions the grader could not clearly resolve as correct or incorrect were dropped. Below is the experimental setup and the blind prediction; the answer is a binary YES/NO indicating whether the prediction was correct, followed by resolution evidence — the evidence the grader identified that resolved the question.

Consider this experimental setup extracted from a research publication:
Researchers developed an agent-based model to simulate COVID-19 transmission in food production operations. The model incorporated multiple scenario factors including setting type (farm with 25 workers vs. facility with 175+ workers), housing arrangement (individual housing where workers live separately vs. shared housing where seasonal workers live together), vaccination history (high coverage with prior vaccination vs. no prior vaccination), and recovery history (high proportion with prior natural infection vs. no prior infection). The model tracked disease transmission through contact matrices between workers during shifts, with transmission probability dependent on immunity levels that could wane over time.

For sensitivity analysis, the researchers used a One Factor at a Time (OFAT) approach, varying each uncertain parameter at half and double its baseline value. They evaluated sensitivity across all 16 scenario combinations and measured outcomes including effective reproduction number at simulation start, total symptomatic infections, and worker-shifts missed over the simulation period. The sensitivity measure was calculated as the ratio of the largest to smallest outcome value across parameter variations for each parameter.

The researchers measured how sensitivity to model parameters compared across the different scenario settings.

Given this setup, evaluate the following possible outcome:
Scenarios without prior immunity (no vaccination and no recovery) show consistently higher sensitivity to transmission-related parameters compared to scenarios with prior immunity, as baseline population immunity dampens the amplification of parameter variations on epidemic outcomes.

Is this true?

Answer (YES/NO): NO